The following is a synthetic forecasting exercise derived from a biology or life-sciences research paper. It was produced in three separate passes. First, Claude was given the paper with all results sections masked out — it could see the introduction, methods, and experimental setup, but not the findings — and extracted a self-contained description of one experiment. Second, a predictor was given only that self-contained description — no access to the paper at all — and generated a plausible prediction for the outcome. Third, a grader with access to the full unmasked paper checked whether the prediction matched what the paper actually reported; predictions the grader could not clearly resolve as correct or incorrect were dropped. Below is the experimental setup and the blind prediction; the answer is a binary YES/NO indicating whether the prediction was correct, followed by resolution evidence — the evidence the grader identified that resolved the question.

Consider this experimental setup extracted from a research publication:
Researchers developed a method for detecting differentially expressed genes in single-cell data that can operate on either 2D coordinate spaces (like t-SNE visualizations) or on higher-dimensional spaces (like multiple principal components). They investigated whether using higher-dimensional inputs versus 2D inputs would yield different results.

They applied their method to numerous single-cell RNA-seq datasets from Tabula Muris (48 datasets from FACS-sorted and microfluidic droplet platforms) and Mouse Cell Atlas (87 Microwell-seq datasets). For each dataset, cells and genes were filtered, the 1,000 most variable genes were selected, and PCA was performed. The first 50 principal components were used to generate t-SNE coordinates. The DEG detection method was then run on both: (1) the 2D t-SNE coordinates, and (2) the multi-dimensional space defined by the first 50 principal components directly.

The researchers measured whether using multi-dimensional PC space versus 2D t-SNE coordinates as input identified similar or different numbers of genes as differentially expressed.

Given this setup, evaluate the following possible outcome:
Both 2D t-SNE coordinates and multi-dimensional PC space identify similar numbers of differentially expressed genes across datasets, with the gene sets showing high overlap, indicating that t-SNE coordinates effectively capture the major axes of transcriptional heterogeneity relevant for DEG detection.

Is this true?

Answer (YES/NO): NO